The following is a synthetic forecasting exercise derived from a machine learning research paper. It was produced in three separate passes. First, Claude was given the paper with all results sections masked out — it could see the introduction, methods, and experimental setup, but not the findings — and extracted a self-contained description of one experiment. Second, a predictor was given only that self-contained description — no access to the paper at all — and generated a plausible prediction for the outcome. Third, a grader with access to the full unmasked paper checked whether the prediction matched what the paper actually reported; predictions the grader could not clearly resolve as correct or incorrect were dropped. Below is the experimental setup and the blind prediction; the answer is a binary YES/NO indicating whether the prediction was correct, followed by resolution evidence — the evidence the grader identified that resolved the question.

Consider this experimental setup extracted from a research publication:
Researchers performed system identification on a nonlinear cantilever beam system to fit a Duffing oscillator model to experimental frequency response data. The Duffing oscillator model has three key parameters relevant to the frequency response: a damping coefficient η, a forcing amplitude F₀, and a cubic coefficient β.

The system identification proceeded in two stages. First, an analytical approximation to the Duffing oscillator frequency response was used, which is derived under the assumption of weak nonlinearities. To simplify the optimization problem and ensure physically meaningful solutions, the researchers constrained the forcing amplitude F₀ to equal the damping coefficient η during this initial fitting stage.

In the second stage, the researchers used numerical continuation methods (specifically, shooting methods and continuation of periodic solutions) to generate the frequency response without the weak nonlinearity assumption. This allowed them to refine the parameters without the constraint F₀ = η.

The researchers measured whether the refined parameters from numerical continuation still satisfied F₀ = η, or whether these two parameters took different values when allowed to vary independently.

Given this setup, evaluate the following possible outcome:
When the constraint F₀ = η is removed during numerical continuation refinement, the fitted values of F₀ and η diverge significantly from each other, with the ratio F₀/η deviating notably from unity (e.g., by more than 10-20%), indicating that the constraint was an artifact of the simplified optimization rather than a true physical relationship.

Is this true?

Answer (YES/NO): YES